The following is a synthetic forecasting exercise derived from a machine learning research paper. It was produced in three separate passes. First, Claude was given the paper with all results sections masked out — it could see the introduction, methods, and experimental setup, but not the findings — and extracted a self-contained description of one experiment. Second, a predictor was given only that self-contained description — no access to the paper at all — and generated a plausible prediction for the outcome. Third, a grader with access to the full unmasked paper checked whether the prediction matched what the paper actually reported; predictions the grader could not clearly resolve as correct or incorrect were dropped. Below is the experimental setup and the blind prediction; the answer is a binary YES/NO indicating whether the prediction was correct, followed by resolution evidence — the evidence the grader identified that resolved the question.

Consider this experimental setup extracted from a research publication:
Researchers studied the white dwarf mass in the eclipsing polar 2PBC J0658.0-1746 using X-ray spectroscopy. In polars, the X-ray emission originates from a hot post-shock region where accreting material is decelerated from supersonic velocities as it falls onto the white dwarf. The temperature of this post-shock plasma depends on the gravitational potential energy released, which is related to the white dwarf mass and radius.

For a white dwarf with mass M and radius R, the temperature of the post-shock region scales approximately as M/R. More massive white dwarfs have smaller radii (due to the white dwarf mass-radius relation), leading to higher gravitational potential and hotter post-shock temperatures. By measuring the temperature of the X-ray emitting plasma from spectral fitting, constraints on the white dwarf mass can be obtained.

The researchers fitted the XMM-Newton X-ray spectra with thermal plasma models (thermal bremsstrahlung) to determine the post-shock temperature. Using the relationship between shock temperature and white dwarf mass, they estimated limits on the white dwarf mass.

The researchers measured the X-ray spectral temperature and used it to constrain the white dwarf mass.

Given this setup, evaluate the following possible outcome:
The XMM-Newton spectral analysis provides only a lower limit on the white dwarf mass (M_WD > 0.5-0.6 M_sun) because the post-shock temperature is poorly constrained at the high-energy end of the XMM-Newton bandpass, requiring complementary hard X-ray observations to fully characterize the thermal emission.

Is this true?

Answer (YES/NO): YES